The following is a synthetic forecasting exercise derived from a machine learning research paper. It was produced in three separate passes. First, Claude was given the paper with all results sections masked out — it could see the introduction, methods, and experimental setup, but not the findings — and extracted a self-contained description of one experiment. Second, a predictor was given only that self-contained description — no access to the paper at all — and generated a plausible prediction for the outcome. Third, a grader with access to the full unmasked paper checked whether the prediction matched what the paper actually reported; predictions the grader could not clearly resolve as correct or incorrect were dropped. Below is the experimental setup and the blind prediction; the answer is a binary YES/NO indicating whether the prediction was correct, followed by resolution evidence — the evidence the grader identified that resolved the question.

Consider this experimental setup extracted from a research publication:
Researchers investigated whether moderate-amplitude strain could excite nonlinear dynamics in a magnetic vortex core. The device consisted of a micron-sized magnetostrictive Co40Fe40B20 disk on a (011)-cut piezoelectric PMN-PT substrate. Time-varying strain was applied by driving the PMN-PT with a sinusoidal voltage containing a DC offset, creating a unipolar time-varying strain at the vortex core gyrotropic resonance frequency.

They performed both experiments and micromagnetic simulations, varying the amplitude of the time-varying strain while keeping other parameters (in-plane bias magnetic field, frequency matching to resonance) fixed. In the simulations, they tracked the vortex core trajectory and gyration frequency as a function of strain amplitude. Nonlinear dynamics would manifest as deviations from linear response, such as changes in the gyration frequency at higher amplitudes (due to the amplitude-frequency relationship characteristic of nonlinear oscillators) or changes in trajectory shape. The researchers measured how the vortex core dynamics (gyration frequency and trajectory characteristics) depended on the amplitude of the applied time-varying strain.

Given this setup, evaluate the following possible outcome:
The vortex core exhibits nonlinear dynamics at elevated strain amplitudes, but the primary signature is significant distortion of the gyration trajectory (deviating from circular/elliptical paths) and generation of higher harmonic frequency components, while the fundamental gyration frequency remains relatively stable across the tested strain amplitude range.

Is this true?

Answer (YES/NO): NO